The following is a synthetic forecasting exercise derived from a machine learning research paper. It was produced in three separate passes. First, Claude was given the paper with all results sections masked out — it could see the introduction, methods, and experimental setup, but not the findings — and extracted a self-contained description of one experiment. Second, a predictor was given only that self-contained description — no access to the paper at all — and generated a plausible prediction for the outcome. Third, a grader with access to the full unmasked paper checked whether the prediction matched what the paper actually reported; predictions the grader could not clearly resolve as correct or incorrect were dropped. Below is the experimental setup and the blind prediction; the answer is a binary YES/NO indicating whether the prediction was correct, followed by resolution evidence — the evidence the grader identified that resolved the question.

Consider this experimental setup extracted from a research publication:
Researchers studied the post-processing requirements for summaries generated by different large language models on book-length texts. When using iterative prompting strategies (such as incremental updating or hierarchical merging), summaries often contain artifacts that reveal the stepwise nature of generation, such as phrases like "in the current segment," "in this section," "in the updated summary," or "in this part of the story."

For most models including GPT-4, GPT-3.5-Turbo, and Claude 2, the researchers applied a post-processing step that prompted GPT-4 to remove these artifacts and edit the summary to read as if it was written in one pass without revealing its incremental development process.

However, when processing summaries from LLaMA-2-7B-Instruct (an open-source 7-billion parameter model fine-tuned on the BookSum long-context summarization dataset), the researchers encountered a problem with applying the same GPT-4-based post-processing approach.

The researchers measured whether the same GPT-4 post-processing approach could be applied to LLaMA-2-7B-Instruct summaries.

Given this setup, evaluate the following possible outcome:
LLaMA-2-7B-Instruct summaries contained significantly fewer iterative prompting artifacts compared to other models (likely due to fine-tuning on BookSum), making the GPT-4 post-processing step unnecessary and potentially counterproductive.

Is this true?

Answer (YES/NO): NO